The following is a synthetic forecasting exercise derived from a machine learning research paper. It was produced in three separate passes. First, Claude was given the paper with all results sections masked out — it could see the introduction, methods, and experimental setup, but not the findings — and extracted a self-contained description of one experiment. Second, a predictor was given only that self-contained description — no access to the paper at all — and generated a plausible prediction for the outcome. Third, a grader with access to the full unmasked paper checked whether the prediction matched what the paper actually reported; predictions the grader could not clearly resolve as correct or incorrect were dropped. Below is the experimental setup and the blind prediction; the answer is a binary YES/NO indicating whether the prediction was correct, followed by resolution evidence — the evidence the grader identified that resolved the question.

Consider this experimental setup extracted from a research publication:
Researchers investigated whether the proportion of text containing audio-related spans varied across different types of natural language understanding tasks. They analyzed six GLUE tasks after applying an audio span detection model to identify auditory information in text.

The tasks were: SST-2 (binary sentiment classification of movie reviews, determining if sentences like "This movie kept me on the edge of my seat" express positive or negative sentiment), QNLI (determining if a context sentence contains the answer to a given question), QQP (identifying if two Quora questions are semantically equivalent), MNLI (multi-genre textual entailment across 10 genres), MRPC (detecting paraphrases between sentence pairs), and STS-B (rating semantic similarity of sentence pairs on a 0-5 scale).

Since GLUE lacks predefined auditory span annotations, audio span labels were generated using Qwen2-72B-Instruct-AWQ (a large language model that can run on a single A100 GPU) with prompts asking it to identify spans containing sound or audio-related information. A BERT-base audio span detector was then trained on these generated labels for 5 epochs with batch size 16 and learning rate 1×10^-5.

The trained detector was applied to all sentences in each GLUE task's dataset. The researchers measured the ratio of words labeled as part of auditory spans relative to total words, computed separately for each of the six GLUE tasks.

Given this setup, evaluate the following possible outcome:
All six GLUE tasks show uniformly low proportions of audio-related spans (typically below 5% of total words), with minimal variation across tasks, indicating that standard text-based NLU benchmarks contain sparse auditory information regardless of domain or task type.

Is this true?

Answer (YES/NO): NO